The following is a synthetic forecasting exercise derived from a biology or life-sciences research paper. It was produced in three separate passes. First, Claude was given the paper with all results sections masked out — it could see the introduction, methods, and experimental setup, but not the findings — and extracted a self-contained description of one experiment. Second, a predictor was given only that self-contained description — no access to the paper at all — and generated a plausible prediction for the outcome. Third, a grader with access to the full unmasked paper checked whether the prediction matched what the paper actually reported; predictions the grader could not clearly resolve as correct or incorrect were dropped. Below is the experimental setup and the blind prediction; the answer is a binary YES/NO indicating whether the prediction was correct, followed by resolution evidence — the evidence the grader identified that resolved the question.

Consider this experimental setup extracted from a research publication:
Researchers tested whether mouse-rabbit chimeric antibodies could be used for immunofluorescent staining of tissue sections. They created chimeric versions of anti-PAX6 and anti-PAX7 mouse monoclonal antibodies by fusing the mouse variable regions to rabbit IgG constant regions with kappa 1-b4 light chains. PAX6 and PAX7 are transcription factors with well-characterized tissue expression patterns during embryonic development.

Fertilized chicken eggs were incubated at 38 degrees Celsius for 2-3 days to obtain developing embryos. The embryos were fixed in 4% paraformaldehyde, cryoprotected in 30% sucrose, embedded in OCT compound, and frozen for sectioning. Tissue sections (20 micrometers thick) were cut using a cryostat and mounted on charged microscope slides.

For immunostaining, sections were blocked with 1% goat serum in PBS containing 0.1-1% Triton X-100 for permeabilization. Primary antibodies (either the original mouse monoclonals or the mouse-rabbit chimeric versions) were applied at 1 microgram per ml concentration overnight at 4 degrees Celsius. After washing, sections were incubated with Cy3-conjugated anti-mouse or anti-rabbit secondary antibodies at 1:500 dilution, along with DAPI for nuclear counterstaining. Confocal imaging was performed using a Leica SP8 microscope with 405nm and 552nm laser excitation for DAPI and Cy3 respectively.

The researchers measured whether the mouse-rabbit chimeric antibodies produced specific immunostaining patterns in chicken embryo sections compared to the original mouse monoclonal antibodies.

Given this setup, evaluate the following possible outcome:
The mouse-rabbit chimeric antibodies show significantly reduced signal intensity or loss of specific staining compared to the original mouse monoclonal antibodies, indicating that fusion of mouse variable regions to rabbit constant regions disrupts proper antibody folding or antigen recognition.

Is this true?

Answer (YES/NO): NO